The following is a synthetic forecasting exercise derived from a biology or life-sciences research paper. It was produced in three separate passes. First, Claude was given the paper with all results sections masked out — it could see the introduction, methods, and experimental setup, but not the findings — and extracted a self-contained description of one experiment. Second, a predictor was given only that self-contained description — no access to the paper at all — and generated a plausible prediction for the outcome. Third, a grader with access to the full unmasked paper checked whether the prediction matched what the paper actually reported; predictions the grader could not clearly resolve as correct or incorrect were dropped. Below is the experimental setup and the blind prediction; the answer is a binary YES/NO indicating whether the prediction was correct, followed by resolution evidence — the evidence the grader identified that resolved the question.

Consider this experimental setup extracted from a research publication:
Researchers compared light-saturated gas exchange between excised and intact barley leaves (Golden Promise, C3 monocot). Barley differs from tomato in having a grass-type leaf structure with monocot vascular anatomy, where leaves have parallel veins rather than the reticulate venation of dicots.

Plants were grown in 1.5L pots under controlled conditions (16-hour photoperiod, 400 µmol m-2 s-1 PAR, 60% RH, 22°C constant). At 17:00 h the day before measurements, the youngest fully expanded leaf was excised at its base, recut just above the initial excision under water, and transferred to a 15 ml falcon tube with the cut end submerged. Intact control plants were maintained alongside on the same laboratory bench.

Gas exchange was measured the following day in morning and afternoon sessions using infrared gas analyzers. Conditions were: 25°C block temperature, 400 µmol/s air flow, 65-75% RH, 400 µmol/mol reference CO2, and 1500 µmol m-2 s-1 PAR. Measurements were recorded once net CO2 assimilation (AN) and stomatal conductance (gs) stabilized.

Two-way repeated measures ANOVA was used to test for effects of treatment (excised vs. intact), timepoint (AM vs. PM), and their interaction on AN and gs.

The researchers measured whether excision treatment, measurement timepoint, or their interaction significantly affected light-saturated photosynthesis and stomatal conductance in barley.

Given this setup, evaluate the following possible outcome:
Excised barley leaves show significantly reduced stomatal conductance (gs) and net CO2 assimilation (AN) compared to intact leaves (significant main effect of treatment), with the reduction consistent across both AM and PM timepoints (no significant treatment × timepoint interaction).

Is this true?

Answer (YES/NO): NO